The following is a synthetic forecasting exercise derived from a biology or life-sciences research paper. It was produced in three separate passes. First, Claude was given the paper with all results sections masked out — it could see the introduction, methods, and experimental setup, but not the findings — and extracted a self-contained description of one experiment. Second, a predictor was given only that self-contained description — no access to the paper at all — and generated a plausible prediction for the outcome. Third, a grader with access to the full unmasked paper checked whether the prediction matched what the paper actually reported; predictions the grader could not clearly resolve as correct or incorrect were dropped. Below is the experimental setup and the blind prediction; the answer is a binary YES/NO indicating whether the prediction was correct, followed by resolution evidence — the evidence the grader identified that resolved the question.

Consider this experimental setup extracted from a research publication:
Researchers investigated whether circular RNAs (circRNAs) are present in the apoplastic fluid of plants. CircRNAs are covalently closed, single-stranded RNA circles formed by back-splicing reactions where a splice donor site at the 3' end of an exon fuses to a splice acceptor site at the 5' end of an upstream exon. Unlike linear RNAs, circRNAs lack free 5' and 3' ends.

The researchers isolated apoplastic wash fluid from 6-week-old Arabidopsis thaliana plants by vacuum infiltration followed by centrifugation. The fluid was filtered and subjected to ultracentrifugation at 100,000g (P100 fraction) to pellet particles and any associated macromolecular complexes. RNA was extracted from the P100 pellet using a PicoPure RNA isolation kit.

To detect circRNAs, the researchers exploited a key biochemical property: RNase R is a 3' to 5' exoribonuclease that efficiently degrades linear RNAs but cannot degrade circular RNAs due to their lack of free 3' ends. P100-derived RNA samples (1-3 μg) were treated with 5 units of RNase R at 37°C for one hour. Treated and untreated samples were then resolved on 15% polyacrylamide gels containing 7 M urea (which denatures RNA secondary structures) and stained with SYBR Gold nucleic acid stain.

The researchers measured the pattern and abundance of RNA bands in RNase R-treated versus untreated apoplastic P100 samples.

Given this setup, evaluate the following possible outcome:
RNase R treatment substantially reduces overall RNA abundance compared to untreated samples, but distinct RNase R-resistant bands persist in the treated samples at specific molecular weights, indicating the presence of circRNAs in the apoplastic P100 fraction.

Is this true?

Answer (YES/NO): YES